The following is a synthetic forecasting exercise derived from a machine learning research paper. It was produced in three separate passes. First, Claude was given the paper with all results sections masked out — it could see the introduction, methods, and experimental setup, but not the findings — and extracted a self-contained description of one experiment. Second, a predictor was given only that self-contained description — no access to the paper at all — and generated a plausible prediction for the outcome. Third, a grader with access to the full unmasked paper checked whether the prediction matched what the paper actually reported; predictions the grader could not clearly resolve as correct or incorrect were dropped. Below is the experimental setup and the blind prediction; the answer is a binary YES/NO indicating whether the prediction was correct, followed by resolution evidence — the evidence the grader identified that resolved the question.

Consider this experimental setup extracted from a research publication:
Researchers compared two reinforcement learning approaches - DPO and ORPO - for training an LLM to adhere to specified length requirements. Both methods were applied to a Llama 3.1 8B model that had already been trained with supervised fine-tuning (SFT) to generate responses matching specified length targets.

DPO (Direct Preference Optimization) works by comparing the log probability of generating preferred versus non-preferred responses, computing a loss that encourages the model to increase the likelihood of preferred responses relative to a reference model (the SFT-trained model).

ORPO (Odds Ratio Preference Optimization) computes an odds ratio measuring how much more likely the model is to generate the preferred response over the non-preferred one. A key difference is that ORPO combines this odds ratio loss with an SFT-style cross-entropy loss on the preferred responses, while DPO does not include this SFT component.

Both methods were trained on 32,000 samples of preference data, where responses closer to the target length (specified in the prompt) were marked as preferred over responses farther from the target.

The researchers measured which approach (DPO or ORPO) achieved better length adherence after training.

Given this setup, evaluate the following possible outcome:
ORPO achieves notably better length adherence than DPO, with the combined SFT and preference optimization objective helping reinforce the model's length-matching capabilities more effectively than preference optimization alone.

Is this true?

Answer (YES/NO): YES